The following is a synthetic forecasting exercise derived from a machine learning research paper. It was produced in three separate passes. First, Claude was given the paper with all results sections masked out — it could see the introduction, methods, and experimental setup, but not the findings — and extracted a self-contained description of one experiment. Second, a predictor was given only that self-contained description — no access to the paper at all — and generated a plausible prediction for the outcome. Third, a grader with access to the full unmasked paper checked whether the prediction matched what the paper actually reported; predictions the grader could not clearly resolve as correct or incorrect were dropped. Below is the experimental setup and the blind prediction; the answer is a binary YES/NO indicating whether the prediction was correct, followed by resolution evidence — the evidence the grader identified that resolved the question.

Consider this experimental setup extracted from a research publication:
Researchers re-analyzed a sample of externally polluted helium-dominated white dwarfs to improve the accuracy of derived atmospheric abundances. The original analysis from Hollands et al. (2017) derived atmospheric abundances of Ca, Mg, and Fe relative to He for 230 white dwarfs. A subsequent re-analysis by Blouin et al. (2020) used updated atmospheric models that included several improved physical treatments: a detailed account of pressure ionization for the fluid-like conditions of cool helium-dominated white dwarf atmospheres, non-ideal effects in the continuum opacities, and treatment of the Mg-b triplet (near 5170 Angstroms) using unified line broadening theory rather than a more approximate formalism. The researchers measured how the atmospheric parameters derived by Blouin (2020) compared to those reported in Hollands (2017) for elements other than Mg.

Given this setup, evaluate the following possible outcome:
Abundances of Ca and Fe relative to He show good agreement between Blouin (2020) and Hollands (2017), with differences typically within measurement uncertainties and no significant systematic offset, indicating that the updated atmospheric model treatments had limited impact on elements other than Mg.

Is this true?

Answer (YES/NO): YES